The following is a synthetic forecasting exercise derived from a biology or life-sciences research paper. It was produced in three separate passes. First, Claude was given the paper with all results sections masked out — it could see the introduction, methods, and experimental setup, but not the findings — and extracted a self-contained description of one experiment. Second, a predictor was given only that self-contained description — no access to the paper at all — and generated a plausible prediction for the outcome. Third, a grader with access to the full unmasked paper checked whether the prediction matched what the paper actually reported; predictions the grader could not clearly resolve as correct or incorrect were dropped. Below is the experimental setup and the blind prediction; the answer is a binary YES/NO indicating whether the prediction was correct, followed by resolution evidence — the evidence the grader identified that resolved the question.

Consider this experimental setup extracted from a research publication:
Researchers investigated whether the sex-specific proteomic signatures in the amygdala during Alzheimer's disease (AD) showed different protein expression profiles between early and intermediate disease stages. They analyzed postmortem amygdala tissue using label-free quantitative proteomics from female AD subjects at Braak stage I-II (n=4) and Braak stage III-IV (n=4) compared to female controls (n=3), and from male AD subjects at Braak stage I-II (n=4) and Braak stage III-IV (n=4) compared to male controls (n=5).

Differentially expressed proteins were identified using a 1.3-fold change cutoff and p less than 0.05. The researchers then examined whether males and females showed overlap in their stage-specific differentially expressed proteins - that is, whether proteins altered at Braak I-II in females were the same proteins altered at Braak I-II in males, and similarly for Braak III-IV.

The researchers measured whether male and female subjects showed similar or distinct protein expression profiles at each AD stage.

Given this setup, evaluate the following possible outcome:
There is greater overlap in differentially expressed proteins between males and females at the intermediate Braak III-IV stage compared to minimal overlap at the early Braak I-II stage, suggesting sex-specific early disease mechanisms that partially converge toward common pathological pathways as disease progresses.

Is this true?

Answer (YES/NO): NO